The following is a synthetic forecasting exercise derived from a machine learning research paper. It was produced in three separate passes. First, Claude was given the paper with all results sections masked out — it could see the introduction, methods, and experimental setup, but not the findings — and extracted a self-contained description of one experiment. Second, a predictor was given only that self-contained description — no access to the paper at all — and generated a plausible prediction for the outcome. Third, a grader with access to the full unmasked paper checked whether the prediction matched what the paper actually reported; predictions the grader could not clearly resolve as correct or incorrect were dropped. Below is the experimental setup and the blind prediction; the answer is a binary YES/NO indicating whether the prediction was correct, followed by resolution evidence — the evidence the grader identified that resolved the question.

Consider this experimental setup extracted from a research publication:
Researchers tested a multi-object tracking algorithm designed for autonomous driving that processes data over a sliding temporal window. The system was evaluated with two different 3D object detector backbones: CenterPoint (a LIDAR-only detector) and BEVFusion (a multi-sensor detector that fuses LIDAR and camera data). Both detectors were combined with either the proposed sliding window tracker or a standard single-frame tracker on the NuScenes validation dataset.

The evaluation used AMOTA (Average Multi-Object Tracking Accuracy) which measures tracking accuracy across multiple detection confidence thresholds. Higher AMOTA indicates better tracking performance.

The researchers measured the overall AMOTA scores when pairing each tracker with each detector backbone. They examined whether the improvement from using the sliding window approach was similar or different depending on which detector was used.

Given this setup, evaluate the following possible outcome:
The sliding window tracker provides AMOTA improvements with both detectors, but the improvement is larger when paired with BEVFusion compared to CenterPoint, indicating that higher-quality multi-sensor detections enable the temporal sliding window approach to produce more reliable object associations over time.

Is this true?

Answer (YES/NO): NO